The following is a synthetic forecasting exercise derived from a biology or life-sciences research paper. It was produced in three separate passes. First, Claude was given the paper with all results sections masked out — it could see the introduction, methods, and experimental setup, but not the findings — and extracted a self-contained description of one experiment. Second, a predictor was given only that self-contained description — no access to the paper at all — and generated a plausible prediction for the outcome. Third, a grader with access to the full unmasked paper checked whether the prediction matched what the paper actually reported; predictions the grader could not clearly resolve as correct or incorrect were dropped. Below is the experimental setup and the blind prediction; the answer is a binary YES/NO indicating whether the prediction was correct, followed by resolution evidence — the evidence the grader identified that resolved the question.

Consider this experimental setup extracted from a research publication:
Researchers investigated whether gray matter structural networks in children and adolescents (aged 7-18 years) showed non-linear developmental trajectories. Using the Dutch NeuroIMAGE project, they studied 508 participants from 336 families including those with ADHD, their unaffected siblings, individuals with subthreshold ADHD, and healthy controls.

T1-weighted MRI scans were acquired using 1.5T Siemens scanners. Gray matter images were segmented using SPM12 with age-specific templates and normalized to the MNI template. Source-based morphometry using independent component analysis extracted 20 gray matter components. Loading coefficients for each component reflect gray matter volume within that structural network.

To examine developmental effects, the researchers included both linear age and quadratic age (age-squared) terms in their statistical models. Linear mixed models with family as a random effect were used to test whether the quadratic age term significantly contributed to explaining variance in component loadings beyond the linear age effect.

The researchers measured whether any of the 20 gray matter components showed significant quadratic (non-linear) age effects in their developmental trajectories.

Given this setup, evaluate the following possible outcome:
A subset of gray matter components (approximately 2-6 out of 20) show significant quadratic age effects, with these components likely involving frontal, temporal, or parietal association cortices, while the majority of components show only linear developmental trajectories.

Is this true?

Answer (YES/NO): NO